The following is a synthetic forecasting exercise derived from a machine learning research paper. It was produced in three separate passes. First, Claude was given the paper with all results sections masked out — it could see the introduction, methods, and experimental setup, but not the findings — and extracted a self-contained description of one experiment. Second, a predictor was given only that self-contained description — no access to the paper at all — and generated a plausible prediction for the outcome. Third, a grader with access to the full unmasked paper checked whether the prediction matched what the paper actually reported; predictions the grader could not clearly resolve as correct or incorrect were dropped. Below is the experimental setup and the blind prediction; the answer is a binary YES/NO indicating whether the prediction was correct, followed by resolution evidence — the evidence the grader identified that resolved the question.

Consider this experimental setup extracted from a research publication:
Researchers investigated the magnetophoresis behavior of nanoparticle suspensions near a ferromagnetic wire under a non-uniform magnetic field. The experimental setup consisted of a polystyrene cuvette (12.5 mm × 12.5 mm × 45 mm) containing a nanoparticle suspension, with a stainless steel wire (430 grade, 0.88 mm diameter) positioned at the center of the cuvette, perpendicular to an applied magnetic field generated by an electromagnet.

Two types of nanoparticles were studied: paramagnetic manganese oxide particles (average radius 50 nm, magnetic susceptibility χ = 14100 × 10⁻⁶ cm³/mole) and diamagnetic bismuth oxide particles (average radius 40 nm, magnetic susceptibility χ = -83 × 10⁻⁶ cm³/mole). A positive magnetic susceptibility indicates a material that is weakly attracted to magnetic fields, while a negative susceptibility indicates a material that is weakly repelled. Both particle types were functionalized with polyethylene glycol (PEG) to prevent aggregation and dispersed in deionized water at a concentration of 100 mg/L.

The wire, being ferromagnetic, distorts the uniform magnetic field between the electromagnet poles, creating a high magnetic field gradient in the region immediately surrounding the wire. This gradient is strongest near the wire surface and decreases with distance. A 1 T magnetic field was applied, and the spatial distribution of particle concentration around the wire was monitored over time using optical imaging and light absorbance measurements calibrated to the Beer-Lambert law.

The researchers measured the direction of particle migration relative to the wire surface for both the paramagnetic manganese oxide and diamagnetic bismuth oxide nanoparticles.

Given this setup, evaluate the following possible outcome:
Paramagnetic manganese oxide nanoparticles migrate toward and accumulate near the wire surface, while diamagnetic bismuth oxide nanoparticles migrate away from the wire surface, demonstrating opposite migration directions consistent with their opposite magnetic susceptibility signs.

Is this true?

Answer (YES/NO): NO